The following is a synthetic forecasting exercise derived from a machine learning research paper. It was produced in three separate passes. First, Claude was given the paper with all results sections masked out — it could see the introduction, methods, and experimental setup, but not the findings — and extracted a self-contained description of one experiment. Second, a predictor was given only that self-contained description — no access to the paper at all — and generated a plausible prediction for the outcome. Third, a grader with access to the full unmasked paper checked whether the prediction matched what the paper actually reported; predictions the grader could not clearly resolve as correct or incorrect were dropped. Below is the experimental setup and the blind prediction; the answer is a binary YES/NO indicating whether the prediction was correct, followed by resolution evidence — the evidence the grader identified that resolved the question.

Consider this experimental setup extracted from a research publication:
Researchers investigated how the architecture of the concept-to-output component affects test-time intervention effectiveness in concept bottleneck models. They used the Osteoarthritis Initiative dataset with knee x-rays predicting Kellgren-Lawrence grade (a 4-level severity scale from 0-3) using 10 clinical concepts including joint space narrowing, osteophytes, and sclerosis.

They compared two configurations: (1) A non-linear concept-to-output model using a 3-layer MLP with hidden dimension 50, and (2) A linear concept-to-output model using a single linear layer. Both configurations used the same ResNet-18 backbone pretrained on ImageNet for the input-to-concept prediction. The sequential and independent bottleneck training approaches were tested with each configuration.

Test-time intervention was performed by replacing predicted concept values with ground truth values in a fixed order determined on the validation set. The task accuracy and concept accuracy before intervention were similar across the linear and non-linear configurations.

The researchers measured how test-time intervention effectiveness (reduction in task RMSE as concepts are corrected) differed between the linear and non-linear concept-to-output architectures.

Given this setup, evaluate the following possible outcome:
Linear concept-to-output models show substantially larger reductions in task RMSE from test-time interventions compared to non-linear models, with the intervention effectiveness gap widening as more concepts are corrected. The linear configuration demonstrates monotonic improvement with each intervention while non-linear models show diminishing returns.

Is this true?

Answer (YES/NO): NO